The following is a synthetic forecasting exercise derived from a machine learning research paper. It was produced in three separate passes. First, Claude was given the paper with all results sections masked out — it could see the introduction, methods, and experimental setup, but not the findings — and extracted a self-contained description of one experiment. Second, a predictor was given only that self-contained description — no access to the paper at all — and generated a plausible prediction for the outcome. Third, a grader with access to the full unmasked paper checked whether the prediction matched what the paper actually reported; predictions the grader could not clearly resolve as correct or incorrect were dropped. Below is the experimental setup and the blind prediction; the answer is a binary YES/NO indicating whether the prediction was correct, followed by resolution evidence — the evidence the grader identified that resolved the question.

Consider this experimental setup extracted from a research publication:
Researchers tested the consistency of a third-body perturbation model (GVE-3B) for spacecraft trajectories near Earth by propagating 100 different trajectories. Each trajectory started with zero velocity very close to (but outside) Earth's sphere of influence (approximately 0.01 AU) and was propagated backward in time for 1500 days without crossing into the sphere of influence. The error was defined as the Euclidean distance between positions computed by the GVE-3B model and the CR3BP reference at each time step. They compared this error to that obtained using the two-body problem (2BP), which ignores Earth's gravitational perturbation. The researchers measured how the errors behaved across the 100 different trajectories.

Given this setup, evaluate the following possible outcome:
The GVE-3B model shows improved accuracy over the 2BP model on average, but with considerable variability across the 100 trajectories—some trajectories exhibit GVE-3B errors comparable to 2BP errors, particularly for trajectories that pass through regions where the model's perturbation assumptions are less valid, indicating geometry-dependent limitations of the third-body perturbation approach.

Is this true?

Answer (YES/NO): NO